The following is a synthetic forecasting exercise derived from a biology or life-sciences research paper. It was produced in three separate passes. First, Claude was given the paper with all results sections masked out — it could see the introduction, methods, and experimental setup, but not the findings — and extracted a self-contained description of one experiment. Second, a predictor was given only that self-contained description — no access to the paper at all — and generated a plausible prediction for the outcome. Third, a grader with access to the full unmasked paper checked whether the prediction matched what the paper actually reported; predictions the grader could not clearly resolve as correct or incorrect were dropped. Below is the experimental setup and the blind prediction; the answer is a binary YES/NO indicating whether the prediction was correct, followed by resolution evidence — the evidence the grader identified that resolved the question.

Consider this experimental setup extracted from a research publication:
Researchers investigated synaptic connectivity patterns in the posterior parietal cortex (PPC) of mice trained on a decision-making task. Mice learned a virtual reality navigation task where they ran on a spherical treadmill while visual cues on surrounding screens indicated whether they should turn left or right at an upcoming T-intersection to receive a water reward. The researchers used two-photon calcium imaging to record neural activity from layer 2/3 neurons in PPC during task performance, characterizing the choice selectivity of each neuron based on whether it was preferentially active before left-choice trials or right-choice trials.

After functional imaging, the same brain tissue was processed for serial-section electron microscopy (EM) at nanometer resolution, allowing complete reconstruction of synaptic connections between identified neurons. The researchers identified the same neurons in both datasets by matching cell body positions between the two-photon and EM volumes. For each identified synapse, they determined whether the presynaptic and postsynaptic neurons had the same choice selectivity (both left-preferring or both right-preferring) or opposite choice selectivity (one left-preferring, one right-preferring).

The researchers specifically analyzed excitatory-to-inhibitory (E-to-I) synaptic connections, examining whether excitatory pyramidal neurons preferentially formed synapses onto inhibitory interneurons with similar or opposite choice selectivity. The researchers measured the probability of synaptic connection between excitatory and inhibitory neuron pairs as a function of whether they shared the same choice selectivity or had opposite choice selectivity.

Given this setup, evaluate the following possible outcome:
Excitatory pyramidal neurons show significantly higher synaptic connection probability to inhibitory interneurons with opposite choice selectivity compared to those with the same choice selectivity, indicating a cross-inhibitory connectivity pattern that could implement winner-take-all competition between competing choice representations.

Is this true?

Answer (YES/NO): NO